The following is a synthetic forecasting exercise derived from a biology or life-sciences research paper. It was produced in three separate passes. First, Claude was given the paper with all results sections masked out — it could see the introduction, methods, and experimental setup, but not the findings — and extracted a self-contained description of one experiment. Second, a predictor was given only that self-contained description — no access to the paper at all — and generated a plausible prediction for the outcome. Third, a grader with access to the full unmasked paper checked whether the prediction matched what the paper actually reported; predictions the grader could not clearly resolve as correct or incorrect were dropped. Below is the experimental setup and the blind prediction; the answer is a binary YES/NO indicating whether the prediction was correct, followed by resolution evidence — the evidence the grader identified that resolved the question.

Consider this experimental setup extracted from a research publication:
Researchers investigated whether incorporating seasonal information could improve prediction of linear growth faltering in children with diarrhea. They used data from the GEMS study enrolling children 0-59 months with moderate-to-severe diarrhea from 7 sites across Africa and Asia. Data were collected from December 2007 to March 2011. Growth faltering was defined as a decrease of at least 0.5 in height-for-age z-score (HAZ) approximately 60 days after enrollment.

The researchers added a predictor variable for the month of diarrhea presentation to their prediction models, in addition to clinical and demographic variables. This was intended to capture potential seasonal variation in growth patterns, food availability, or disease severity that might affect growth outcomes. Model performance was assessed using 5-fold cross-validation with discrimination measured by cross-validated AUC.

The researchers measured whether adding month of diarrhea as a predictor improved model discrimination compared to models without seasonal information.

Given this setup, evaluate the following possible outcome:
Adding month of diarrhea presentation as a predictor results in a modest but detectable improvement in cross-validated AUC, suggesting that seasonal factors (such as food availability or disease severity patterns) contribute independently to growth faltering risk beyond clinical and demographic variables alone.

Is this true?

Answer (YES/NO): NO